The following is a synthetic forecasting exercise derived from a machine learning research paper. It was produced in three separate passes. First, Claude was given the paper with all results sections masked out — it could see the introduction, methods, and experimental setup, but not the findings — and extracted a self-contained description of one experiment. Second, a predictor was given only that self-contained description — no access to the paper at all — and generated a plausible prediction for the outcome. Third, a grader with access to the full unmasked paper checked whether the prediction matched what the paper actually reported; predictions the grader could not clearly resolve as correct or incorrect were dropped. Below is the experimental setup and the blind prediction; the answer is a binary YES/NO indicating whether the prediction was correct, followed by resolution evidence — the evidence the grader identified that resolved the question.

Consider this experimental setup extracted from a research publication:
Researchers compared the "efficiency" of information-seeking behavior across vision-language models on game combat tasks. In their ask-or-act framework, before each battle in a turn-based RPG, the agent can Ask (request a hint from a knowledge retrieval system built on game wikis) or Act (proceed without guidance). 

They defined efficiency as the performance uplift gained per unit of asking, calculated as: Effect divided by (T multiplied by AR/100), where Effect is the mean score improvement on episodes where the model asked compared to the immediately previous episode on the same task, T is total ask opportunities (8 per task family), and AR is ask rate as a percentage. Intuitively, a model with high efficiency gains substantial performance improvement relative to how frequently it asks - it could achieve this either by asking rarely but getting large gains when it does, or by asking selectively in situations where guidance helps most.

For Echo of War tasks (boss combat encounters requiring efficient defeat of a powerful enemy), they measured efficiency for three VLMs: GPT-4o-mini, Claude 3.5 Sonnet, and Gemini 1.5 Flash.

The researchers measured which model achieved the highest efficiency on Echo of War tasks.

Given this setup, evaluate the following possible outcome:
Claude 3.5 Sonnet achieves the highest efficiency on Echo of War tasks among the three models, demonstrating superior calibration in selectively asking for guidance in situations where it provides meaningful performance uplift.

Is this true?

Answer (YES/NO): YES